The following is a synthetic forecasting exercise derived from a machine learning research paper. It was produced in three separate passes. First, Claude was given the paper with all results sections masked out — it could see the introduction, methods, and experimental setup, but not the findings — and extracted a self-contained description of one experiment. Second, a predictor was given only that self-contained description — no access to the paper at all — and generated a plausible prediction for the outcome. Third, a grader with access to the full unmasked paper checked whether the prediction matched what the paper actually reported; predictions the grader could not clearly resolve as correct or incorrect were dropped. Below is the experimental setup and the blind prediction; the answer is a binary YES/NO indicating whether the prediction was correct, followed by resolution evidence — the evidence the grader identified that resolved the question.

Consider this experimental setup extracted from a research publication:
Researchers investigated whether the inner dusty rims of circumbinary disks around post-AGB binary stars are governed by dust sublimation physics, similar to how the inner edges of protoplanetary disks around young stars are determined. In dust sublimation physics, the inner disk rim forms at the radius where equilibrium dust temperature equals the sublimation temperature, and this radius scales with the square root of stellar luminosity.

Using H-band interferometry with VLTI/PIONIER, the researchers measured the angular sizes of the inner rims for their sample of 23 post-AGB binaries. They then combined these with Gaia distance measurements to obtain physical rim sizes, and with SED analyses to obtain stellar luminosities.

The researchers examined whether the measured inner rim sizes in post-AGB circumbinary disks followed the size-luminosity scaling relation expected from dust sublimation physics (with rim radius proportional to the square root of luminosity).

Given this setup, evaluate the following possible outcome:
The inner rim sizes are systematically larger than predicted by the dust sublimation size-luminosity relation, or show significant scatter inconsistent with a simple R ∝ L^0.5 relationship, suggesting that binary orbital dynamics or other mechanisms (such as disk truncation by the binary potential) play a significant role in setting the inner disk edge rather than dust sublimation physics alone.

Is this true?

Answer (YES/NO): NO